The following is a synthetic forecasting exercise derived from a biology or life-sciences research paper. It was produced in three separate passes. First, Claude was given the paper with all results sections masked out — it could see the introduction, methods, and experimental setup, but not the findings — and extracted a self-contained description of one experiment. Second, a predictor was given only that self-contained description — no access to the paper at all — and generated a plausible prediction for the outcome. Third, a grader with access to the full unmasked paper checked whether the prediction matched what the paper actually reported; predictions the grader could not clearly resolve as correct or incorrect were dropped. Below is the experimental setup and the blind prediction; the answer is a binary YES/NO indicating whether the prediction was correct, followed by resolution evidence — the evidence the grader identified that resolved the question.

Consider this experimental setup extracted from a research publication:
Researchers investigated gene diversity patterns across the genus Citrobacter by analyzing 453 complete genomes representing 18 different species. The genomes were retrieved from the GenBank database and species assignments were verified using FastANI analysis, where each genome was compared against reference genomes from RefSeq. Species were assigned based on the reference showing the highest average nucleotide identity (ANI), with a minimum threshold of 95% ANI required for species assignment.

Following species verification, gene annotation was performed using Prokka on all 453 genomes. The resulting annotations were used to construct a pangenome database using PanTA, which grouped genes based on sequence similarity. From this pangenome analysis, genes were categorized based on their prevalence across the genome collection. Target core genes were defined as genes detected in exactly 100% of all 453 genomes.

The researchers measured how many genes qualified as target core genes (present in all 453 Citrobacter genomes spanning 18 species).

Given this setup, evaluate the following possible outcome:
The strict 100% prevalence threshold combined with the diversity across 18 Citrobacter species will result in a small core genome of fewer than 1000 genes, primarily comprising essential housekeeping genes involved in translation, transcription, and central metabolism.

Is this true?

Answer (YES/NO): NO